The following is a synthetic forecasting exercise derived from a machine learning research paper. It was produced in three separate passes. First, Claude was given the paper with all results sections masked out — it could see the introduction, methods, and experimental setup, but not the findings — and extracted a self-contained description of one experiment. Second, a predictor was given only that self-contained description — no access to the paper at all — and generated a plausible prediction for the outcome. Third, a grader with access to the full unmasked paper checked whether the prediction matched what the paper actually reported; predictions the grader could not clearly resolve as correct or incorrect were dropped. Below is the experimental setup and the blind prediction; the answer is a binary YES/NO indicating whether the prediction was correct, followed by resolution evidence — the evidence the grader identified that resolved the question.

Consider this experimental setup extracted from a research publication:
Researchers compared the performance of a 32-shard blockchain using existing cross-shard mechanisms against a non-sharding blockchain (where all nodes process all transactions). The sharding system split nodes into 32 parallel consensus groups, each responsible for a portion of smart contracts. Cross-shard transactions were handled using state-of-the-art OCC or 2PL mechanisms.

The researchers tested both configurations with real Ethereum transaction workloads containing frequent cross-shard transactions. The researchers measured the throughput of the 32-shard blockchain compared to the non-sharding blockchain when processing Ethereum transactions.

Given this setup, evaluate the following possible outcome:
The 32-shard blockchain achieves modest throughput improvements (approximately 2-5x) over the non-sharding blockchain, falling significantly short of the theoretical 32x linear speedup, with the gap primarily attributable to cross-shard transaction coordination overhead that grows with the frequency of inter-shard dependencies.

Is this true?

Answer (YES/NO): NO